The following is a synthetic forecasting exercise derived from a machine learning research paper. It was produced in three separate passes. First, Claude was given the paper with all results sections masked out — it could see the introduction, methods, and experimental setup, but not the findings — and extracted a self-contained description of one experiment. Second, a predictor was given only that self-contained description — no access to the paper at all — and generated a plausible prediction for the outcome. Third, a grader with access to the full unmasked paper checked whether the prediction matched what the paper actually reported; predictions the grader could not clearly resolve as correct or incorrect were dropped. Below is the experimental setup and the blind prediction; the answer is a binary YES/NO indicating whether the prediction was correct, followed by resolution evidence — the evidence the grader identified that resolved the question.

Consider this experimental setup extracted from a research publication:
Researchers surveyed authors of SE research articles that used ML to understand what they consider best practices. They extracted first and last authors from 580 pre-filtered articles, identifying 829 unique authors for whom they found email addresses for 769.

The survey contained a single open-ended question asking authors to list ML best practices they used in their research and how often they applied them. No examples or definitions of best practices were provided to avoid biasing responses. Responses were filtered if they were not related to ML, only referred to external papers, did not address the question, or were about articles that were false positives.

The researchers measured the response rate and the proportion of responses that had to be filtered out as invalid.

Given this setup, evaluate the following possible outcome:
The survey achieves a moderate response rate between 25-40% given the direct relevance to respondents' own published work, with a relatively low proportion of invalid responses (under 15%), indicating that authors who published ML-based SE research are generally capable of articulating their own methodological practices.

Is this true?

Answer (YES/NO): NO